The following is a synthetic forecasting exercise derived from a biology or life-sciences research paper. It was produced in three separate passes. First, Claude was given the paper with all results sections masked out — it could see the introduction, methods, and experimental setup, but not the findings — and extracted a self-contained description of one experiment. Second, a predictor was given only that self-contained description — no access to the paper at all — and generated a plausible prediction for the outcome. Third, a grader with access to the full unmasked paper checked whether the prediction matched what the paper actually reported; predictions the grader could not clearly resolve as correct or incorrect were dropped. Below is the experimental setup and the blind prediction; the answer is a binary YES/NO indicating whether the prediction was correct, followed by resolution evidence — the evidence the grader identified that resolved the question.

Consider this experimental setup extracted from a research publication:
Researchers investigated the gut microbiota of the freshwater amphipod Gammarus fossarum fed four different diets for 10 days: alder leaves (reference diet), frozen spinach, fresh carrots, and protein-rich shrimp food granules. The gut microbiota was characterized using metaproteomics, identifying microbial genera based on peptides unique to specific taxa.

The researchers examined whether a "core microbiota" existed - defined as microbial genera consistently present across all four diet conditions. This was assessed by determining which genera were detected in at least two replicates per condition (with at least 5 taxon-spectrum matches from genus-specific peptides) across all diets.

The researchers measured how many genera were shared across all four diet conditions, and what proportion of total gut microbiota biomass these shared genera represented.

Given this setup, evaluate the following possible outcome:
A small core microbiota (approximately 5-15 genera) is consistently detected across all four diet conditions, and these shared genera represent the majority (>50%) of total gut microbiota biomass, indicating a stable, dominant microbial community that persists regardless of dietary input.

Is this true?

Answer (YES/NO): NO